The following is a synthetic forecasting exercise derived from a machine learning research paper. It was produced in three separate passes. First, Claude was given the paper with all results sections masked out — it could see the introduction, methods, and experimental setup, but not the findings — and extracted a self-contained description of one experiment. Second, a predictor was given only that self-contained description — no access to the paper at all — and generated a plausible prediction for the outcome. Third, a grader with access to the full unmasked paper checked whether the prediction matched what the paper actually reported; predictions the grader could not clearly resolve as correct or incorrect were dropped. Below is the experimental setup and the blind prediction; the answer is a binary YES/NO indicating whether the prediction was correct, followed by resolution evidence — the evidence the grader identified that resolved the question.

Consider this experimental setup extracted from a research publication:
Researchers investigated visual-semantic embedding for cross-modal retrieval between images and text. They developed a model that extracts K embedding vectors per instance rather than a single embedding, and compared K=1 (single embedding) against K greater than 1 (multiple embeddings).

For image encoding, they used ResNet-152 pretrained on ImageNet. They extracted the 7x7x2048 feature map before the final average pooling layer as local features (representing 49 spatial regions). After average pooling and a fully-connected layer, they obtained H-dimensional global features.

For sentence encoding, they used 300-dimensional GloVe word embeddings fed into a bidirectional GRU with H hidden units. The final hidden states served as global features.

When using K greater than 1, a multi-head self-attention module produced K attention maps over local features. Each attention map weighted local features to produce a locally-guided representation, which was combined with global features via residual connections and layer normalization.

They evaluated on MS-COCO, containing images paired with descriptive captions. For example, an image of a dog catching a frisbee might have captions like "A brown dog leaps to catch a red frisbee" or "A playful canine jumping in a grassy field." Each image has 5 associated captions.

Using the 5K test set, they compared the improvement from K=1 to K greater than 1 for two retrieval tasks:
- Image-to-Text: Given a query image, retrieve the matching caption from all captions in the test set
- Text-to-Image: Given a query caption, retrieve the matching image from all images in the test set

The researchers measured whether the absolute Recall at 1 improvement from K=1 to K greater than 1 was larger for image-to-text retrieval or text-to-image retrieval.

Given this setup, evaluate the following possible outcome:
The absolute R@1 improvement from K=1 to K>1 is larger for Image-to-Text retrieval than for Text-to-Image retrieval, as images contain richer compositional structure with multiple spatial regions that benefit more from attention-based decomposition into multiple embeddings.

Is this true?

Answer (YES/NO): YES